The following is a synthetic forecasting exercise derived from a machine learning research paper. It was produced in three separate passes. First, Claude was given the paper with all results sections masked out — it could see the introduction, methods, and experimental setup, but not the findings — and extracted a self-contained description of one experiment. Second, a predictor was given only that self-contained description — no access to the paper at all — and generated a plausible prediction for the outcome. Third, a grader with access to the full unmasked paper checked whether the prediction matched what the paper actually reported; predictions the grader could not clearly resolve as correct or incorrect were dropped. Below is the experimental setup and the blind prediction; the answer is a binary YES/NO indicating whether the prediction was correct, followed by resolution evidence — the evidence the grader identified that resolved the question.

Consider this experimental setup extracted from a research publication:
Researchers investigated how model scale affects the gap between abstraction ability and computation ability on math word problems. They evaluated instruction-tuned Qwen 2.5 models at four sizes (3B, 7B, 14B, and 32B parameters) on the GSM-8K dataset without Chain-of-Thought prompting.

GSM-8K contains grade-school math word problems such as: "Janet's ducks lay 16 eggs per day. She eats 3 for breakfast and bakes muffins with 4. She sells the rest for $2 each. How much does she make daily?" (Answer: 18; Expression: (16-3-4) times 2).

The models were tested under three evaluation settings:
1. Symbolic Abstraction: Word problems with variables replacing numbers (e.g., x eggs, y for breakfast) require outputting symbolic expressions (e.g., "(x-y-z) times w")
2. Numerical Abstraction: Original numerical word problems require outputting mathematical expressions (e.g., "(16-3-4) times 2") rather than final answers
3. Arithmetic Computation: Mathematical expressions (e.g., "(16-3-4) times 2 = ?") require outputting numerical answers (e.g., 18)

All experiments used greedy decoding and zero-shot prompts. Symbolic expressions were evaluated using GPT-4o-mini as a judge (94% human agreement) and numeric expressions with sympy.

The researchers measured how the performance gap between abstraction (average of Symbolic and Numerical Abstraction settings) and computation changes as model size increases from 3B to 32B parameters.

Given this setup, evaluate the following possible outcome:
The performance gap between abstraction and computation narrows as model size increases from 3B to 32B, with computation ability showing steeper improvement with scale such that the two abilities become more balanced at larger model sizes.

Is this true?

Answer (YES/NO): NO